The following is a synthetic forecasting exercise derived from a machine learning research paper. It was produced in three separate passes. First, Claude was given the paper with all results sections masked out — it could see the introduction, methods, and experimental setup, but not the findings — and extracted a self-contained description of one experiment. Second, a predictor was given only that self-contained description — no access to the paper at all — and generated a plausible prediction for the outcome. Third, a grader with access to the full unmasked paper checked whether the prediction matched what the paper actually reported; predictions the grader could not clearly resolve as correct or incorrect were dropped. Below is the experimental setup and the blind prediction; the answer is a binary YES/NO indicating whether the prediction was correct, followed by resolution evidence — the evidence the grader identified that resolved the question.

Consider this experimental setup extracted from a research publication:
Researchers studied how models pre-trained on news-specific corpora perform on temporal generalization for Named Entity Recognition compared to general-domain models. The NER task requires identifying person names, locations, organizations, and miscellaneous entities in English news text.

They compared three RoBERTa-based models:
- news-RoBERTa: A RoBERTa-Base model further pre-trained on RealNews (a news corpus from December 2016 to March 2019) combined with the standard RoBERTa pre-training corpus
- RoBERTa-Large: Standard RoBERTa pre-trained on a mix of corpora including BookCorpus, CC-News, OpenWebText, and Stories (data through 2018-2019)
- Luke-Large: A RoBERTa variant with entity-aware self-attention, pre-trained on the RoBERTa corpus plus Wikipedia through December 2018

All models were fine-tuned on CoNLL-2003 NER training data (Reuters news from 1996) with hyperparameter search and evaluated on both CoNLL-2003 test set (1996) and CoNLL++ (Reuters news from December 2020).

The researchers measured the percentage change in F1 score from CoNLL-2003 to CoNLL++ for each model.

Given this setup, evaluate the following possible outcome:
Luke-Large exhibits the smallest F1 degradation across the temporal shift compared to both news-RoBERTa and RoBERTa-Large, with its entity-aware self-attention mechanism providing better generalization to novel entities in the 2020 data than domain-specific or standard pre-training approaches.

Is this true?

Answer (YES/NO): NO